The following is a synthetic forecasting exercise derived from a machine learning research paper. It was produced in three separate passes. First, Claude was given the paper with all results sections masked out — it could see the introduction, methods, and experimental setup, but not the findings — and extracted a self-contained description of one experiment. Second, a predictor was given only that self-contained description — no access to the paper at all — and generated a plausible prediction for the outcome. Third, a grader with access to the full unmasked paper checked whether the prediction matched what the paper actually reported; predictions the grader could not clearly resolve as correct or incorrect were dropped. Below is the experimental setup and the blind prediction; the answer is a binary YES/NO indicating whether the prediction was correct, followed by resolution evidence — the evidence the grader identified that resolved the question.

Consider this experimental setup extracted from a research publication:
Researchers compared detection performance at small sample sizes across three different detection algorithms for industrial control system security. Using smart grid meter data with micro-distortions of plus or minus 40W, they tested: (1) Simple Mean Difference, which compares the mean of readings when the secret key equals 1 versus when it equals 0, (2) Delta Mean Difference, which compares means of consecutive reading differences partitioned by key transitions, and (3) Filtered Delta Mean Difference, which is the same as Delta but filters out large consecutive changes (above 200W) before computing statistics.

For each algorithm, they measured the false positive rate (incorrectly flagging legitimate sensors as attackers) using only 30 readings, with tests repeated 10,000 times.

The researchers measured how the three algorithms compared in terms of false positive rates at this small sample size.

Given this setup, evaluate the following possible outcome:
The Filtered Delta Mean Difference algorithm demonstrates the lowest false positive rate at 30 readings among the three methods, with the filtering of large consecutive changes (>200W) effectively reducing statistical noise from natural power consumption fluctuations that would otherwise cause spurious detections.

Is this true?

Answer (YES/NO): YES